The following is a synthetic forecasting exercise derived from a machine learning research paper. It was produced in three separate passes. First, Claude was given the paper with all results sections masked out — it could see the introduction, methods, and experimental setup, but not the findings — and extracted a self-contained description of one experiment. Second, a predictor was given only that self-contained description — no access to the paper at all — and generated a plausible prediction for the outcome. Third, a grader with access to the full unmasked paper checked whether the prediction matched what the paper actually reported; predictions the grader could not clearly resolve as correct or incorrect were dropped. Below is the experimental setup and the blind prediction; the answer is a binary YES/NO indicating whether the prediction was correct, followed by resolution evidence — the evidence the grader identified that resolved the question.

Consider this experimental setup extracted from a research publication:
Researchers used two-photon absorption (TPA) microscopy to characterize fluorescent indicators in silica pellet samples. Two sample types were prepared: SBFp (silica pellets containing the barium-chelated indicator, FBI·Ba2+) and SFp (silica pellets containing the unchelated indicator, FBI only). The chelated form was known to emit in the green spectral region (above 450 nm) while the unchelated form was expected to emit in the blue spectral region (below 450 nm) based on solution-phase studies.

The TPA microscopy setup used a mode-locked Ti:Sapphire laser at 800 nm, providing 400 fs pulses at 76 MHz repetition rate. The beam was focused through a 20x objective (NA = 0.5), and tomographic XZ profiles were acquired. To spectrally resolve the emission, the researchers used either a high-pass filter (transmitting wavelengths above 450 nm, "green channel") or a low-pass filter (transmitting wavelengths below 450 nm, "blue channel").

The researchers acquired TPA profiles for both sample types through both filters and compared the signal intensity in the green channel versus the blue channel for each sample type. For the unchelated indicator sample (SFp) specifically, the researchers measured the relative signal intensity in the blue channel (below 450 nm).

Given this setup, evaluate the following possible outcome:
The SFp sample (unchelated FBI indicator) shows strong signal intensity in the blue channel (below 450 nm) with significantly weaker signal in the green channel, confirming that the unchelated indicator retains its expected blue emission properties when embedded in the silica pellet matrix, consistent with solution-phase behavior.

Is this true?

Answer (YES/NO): NO